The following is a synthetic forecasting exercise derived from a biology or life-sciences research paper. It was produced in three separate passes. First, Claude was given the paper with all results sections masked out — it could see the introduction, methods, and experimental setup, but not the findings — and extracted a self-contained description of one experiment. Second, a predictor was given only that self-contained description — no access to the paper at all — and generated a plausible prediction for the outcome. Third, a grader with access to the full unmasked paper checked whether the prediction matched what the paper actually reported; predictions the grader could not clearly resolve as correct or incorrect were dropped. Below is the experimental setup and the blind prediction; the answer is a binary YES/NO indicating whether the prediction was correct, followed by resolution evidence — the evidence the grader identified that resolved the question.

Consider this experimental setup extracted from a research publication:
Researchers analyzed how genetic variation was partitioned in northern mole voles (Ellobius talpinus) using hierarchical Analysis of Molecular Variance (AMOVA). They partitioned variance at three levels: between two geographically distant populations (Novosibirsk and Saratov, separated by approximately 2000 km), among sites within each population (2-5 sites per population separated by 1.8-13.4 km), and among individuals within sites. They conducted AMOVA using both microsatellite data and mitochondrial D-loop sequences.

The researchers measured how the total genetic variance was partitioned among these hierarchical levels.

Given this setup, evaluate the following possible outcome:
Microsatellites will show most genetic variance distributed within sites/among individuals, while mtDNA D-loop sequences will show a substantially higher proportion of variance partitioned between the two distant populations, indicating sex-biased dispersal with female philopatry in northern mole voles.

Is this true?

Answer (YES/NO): NO